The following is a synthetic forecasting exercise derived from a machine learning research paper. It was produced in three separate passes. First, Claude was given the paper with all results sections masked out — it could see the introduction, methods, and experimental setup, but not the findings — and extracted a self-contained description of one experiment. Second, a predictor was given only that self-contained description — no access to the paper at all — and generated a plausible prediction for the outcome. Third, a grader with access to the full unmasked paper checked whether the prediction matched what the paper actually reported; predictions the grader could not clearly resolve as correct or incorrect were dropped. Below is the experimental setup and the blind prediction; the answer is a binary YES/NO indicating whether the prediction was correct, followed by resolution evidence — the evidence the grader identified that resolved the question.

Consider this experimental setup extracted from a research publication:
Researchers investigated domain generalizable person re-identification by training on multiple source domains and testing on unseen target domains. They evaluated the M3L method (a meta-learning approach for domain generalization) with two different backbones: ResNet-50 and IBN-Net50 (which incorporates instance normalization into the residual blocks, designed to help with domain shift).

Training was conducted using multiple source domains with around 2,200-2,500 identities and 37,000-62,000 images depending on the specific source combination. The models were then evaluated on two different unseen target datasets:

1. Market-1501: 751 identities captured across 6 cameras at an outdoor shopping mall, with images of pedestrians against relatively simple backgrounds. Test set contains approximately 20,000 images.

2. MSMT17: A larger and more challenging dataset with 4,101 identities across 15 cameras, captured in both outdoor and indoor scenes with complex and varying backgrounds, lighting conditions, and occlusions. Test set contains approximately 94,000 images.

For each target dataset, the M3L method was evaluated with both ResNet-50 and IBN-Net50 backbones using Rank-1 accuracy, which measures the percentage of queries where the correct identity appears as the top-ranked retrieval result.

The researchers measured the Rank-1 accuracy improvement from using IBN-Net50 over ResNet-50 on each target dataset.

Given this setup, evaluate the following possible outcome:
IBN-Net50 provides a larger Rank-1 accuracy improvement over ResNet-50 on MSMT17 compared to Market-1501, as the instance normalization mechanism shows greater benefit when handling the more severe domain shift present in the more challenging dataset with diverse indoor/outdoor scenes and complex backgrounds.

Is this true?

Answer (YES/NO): YES